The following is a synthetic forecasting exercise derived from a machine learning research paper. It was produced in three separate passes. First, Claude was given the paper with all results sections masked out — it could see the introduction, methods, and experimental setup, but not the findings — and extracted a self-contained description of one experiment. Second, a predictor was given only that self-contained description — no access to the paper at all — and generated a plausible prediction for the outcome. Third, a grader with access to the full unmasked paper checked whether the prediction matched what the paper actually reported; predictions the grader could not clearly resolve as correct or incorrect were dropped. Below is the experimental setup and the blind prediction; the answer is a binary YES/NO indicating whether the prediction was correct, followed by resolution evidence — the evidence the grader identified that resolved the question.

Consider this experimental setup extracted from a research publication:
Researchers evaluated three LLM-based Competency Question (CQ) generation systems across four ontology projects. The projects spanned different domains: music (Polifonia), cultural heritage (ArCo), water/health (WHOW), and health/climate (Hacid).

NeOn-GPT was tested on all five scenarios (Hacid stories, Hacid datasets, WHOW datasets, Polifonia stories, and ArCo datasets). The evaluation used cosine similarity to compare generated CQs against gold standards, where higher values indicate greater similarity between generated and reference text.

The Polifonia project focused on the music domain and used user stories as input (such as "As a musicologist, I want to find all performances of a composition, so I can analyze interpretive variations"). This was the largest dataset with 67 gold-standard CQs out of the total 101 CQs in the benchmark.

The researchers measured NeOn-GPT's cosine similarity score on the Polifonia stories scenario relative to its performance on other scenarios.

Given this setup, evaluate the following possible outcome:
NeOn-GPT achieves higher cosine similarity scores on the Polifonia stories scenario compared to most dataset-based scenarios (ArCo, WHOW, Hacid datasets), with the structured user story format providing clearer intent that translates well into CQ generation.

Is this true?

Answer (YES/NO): NO